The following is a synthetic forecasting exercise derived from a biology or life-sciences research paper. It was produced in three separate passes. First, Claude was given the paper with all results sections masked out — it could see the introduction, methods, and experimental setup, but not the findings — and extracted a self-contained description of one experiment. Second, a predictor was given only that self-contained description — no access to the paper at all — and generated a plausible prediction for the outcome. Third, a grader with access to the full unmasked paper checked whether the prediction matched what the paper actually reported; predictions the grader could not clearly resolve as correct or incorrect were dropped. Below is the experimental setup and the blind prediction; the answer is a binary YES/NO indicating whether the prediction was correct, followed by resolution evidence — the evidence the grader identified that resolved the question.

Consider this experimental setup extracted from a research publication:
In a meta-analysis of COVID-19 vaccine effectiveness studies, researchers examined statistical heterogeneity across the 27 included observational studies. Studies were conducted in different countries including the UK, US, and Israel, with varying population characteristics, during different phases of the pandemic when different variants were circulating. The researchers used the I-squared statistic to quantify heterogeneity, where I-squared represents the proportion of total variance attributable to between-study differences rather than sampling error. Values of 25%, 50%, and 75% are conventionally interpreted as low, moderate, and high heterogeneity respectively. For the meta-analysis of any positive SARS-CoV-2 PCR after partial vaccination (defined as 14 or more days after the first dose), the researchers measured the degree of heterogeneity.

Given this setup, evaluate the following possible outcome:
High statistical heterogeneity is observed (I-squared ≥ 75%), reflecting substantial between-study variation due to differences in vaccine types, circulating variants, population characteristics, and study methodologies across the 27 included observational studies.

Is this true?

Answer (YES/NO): YES